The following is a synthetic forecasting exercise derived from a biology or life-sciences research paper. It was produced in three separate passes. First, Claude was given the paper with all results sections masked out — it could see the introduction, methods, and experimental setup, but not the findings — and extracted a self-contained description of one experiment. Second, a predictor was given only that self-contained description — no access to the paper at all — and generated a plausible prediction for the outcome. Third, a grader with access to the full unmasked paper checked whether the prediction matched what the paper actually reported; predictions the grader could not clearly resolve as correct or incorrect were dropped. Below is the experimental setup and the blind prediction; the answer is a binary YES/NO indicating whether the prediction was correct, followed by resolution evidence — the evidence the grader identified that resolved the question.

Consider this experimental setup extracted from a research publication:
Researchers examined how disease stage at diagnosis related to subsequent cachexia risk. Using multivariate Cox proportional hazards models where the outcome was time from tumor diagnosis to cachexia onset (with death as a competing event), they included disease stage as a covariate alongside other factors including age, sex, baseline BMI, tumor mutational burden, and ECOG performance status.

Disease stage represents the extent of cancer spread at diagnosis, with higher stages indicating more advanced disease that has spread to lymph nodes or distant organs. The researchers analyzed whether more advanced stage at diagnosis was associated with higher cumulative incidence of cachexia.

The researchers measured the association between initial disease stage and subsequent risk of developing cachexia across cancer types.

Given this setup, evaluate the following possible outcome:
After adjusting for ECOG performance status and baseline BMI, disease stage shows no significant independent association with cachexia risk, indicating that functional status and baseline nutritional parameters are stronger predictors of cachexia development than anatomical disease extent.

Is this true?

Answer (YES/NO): NO